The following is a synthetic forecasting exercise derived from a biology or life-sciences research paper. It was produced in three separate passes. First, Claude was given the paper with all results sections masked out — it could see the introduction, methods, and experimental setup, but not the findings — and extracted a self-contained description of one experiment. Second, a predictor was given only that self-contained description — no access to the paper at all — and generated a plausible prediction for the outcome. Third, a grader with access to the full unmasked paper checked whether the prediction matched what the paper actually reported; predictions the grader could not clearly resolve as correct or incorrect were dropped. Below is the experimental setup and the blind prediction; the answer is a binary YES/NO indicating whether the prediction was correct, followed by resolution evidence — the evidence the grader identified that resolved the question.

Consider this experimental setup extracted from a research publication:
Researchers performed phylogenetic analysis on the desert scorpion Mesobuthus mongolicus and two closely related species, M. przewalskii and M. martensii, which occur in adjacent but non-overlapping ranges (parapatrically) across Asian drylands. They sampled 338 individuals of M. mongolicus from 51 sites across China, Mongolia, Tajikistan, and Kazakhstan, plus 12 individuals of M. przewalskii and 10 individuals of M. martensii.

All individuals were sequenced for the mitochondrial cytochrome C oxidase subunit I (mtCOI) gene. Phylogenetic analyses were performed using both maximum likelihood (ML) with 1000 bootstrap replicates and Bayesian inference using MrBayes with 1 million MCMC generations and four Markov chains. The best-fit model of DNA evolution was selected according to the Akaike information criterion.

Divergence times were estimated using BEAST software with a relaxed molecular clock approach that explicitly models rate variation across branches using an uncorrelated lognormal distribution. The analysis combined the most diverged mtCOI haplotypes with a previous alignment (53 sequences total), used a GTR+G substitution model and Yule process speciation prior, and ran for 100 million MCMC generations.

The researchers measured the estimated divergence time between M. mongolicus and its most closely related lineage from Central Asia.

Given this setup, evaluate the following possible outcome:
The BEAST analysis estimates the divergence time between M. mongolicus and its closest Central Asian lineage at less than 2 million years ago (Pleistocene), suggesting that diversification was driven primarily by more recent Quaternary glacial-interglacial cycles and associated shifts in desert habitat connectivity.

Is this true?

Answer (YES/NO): YES